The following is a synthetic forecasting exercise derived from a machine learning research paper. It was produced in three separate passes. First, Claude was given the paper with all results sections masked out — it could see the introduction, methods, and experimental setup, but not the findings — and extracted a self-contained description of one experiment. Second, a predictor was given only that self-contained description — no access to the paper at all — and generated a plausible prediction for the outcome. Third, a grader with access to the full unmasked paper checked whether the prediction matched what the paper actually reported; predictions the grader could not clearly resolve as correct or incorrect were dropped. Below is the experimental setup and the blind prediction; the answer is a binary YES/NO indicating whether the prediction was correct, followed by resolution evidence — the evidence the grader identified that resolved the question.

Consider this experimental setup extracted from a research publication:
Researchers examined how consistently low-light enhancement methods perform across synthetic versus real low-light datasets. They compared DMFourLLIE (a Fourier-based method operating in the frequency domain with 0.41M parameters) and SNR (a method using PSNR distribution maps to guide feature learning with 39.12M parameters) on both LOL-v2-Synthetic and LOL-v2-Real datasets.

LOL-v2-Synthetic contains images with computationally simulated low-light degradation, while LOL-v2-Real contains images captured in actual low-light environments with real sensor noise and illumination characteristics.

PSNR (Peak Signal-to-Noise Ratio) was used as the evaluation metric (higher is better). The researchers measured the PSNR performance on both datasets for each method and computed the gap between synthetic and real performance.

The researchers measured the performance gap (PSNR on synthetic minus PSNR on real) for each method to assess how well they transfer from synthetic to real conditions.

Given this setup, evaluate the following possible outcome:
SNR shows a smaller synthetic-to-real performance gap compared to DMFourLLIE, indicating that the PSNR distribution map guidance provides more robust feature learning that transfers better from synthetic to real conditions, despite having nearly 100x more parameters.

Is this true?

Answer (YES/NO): YES